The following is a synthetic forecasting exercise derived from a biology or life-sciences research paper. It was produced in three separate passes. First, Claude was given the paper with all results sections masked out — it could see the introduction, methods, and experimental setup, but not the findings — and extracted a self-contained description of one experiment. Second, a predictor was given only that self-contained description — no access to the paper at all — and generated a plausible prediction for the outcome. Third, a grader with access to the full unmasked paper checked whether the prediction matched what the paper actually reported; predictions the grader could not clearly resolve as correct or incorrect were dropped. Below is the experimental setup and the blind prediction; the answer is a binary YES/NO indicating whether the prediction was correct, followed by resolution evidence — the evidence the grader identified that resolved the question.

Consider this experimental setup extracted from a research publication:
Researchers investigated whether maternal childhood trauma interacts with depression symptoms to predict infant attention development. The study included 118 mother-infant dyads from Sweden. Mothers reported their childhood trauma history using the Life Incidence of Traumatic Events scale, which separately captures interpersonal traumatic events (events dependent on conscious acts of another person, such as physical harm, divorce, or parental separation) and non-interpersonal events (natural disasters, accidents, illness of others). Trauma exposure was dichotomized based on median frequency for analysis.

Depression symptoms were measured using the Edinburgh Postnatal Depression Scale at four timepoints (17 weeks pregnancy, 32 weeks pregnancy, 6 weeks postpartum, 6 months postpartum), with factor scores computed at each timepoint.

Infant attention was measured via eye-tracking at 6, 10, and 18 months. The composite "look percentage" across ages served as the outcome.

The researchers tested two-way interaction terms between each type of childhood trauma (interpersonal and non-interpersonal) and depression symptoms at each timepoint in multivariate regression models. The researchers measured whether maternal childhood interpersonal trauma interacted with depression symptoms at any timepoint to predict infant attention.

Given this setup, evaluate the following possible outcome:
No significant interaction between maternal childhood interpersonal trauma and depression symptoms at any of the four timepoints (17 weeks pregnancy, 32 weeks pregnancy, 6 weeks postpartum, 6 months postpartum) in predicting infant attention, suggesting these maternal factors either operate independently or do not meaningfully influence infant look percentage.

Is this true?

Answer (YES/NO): YES